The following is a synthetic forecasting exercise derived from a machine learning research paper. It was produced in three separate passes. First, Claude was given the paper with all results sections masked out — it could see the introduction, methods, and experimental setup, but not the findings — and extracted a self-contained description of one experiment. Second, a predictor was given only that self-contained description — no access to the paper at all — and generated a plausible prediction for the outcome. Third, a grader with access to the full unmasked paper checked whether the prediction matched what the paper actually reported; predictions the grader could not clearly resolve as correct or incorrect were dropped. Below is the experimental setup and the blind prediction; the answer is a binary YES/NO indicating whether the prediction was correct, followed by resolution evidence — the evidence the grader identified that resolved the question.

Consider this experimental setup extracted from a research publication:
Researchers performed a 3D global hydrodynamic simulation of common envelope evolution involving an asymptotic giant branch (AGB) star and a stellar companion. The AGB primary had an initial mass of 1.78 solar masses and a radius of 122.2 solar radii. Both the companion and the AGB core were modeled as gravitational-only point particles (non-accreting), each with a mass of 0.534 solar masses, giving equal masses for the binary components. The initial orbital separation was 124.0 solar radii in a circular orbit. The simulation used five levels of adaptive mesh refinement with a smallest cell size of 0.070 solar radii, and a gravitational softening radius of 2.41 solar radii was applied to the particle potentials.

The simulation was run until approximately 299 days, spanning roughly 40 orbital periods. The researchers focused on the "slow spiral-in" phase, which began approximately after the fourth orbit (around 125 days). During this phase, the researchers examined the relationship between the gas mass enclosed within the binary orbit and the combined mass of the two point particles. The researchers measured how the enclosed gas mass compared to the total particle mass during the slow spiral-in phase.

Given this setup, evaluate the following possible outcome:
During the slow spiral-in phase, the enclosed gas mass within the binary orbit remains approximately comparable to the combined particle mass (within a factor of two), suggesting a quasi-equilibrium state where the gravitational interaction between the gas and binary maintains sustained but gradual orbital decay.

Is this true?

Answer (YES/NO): NO